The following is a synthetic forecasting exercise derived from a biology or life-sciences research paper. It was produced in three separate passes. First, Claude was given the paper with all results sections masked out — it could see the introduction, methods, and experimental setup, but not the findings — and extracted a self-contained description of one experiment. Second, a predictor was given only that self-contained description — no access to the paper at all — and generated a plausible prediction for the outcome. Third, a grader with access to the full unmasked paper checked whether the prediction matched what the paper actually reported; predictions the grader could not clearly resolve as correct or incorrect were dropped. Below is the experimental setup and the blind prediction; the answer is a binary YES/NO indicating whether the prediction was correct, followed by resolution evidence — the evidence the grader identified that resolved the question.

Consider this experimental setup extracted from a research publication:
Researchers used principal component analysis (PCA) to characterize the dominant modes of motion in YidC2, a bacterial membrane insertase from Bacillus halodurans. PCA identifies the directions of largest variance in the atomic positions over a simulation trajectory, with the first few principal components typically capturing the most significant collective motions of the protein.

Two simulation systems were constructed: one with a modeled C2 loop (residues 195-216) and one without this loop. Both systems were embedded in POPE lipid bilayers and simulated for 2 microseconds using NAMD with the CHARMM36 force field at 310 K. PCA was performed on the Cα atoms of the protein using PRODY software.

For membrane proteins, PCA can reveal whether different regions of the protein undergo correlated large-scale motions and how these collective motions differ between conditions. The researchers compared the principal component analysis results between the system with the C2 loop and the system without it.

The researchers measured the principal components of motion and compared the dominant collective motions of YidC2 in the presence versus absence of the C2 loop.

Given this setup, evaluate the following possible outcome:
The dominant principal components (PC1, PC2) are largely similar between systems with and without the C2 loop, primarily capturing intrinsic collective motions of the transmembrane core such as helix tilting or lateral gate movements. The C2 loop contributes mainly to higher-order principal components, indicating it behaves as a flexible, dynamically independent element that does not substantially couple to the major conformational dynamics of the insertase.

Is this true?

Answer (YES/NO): NO